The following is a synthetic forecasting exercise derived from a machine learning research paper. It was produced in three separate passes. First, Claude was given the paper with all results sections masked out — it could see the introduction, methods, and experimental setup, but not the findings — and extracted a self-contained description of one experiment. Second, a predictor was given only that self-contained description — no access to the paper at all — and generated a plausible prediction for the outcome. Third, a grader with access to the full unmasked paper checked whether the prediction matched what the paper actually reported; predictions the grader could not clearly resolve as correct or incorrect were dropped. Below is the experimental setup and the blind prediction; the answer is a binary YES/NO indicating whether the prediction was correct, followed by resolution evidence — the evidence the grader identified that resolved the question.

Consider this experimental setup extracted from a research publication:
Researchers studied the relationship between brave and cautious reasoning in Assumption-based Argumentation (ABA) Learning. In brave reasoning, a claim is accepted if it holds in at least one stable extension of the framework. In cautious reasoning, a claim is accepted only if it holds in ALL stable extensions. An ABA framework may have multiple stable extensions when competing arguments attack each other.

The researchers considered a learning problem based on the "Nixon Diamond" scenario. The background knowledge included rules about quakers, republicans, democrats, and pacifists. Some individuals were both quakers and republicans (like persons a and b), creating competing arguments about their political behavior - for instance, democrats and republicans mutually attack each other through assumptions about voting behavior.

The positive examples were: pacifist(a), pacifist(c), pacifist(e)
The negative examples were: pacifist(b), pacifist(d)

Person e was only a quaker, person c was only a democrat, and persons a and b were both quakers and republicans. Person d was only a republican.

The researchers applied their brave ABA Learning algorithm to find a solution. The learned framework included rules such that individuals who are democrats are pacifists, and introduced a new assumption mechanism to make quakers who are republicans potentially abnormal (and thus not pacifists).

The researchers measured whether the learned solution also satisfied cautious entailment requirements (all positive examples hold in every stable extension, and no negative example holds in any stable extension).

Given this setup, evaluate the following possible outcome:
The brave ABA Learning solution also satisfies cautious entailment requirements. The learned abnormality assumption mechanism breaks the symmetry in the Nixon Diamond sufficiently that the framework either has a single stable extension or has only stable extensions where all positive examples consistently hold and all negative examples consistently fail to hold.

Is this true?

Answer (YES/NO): NO